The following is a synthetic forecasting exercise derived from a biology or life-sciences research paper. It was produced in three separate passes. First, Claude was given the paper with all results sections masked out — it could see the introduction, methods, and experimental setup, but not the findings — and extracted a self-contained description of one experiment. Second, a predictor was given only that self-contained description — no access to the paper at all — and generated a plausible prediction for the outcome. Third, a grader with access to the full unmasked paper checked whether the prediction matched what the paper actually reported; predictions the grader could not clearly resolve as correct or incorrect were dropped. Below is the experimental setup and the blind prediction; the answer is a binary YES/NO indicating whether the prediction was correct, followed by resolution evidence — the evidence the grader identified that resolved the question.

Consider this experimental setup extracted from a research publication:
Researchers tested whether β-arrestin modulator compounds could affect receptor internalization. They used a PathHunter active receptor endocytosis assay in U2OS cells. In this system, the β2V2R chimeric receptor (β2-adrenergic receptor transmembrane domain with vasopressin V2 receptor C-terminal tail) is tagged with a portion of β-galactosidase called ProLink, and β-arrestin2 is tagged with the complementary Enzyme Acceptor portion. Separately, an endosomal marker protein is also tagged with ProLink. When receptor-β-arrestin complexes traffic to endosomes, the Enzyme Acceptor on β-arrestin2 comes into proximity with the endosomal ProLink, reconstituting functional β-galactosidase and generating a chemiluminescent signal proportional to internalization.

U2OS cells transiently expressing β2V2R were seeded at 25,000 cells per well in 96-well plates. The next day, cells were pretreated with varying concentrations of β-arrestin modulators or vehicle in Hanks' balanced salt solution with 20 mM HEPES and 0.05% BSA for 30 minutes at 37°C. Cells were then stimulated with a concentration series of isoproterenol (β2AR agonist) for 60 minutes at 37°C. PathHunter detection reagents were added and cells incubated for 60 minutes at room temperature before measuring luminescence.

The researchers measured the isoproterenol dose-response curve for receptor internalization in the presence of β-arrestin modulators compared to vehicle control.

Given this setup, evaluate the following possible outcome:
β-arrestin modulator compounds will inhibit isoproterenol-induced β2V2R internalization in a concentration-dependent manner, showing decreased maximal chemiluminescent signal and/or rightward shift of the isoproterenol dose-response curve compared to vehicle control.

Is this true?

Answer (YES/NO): YES